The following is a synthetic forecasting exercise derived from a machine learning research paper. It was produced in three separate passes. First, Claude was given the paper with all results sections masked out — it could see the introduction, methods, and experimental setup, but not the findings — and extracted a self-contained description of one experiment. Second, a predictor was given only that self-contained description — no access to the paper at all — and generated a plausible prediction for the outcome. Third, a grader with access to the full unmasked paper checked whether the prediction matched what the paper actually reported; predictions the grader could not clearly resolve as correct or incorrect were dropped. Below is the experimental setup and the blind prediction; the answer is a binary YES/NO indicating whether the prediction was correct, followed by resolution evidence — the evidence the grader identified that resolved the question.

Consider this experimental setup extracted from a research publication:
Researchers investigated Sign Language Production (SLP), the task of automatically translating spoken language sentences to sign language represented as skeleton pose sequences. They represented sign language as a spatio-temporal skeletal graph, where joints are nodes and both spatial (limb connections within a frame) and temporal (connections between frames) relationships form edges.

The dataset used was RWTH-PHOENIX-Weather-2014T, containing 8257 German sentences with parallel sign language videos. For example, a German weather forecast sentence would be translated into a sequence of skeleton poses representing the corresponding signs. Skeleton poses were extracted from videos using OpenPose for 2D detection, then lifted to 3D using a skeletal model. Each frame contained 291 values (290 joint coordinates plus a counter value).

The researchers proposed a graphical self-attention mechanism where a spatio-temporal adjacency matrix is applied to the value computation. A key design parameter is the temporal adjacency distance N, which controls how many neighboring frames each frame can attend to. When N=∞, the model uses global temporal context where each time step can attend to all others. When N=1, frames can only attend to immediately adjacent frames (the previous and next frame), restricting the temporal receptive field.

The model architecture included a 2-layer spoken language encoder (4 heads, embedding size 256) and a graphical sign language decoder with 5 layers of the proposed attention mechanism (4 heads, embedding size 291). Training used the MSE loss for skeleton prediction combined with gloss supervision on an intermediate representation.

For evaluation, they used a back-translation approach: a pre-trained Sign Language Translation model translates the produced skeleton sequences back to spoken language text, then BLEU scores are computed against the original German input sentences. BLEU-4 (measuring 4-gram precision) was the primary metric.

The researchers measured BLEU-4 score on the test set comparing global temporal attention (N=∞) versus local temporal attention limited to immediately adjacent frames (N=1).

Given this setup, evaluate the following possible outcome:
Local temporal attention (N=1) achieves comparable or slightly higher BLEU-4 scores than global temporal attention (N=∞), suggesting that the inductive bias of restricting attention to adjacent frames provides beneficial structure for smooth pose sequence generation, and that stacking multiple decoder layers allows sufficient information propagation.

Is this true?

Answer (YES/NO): YES